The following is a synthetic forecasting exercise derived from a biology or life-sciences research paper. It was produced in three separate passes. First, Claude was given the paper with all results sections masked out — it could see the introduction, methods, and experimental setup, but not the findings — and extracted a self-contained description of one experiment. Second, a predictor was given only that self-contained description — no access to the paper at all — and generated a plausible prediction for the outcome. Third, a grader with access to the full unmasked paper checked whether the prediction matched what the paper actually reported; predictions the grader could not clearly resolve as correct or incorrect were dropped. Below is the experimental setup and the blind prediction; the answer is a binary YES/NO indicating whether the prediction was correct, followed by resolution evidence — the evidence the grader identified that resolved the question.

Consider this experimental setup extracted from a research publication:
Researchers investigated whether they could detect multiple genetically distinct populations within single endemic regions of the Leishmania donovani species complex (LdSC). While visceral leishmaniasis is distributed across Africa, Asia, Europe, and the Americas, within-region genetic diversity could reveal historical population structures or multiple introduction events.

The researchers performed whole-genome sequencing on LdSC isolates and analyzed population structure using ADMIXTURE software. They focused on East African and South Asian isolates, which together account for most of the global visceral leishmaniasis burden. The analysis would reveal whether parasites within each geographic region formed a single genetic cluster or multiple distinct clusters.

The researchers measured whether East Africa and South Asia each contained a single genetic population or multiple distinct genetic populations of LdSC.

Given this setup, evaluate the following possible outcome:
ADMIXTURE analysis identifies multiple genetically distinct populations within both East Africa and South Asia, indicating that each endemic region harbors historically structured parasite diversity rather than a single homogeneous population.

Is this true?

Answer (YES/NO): YES